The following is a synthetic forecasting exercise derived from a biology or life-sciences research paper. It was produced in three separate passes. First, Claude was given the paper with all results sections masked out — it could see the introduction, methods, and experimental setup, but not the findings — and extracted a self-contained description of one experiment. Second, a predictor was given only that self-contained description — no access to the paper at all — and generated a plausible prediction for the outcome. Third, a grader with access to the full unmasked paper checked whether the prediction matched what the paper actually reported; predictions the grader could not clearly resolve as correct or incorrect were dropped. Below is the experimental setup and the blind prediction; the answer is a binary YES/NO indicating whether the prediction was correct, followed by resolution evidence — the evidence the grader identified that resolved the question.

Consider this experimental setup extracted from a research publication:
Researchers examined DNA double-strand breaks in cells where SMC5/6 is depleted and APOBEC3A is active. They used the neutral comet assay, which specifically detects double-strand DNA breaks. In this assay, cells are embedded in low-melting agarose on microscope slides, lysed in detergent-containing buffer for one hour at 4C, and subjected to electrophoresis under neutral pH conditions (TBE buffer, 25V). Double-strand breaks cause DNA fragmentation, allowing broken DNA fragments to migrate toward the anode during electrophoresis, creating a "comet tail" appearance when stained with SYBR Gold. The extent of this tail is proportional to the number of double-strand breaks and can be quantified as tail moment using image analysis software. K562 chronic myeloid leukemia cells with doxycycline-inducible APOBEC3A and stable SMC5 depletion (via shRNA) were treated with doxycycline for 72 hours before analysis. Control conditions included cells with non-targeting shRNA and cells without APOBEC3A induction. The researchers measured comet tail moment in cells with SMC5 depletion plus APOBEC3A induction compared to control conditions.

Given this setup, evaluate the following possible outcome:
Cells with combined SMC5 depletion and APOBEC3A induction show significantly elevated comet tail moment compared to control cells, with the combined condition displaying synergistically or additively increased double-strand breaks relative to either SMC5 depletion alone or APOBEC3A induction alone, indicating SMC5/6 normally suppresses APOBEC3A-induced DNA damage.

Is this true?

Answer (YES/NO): YES